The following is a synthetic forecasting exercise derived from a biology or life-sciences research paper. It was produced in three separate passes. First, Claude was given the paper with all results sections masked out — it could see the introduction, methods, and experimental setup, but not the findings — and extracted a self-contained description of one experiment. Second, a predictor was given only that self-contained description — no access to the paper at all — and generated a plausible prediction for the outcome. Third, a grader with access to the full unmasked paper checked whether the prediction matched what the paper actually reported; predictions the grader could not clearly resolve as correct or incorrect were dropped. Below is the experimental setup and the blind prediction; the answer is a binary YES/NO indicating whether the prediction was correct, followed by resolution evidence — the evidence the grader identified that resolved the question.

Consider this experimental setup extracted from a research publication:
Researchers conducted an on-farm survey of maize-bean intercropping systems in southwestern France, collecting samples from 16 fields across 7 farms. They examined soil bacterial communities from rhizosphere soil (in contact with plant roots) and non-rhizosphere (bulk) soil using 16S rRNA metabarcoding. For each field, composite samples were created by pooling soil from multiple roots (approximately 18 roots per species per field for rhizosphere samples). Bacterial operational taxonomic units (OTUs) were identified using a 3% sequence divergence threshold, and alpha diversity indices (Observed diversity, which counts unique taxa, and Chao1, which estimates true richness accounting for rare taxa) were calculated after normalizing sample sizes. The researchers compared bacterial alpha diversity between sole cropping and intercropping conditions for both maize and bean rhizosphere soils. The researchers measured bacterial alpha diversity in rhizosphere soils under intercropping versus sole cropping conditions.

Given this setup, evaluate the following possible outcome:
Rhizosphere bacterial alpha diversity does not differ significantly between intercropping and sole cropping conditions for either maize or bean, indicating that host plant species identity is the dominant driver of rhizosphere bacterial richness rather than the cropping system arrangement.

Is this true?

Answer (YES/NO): NO